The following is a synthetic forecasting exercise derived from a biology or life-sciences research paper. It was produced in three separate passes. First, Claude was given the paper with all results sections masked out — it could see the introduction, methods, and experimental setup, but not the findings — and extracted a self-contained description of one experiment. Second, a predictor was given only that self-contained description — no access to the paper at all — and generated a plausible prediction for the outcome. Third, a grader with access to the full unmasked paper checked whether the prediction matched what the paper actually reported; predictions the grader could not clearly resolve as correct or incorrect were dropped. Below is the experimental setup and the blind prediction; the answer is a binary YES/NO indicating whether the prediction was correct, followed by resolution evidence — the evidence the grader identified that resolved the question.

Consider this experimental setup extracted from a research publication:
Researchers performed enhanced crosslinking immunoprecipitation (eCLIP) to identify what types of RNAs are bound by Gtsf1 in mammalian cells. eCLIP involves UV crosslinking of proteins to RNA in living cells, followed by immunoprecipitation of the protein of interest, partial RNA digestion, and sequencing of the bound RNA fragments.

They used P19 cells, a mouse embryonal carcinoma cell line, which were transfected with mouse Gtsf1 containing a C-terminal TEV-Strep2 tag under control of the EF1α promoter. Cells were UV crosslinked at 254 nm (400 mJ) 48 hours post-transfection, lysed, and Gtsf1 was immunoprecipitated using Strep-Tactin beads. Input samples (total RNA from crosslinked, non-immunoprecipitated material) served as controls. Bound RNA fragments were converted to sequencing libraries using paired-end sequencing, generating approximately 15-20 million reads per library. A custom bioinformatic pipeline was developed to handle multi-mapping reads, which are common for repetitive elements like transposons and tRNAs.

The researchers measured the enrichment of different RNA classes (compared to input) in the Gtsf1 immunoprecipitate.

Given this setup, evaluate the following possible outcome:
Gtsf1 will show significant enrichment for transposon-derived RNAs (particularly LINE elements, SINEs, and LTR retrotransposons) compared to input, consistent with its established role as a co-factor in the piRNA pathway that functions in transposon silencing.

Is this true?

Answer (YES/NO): NO